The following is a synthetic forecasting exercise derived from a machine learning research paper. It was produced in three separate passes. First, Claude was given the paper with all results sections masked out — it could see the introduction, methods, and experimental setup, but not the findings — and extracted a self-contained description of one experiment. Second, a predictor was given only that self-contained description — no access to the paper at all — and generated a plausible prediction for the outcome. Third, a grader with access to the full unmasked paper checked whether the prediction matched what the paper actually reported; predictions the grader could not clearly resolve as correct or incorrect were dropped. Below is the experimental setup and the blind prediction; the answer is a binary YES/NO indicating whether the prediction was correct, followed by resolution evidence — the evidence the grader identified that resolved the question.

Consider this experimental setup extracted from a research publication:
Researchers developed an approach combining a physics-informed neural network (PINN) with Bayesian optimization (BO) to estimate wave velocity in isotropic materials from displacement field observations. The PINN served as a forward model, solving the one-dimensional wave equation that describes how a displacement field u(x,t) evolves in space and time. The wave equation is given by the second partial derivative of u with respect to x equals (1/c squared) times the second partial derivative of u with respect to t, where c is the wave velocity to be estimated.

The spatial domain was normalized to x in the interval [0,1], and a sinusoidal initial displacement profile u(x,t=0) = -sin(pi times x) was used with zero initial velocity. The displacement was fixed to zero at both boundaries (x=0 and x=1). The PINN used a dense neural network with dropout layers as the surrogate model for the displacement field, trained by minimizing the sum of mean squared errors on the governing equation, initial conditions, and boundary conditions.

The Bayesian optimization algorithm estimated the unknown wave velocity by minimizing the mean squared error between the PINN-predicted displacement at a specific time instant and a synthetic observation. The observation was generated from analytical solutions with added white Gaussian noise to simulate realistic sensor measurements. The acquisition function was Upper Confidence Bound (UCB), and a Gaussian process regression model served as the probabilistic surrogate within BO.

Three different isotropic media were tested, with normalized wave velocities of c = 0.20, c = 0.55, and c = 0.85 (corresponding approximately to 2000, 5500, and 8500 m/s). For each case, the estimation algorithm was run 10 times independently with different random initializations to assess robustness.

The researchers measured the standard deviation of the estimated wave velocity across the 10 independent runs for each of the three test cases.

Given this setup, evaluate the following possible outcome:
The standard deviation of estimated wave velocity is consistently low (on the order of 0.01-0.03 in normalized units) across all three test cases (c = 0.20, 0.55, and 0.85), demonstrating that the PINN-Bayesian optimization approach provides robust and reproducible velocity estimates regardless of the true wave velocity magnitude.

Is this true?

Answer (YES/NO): NO